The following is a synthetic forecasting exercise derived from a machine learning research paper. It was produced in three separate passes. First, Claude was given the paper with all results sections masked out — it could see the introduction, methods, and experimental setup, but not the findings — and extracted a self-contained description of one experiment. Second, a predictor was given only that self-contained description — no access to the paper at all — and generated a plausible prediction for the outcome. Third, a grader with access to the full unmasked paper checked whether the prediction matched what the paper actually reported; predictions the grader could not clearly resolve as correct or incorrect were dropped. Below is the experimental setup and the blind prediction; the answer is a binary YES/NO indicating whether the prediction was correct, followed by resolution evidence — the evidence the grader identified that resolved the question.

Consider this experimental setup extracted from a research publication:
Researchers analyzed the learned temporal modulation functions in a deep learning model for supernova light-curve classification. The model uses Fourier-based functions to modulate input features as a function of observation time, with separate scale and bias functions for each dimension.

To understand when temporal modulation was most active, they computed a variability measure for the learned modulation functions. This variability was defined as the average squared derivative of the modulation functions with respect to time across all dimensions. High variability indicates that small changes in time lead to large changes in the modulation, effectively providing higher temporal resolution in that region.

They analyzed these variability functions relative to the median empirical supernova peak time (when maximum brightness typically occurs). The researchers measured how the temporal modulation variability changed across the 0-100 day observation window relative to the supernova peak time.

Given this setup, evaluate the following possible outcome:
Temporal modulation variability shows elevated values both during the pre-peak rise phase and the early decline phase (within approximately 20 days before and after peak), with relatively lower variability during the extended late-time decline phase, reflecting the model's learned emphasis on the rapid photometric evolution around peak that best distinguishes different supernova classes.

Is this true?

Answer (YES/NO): NO